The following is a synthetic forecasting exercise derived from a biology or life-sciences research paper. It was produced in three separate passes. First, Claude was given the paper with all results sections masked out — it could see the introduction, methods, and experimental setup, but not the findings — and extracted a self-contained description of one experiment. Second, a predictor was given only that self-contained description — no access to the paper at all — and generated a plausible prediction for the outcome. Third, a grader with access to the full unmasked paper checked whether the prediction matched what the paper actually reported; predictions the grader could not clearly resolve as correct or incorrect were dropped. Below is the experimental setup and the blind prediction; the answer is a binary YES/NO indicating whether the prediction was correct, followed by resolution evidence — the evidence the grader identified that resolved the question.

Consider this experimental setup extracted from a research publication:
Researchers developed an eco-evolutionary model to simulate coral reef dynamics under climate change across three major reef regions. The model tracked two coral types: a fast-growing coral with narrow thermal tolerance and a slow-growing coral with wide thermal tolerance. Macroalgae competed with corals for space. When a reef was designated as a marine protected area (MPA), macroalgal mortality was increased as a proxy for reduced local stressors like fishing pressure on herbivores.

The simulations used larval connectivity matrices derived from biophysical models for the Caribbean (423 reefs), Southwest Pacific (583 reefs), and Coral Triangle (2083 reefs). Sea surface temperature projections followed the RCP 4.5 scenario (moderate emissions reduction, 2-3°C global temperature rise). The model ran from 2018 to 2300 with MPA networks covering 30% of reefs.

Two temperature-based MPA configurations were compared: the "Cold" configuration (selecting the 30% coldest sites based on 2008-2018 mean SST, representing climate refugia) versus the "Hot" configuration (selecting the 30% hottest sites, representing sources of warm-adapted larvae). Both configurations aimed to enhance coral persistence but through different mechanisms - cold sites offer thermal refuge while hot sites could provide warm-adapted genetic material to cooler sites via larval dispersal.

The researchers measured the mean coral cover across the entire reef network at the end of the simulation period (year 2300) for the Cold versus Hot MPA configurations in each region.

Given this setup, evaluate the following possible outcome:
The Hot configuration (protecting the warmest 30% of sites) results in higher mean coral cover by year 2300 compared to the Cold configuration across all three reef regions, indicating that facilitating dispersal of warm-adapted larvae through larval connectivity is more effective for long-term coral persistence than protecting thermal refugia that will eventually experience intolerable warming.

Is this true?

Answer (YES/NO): YES